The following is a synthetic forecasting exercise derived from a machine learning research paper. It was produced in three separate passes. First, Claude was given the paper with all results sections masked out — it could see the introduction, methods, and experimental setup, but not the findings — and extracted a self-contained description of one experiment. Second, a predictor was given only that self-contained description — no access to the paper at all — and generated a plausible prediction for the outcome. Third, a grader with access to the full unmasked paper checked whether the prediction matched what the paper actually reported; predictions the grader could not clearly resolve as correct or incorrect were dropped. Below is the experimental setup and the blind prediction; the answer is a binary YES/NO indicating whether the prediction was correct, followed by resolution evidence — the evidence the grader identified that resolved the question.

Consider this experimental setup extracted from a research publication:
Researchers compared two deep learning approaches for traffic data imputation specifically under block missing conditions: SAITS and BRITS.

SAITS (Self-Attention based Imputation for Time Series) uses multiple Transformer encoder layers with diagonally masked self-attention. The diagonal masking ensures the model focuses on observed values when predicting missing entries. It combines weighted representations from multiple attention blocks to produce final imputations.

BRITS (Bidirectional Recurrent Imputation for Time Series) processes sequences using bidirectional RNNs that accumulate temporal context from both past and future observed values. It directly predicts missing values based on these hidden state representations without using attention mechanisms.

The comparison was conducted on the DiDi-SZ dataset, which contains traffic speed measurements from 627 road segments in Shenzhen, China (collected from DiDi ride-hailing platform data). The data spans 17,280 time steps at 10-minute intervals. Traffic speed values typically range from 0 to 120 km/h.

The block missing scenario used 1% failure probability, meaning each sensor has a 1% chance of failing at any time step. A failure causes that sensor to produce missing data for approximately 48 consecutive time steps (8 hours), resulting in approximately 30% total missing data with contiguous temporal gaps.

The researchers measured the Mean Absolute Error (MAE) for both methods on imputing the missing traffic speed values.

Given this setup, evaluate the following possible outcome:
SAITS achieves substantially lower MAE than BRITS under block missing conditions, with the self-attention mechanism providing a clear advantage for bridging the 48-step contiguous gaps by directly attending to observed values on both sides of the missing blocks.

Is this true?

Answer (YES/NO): NO